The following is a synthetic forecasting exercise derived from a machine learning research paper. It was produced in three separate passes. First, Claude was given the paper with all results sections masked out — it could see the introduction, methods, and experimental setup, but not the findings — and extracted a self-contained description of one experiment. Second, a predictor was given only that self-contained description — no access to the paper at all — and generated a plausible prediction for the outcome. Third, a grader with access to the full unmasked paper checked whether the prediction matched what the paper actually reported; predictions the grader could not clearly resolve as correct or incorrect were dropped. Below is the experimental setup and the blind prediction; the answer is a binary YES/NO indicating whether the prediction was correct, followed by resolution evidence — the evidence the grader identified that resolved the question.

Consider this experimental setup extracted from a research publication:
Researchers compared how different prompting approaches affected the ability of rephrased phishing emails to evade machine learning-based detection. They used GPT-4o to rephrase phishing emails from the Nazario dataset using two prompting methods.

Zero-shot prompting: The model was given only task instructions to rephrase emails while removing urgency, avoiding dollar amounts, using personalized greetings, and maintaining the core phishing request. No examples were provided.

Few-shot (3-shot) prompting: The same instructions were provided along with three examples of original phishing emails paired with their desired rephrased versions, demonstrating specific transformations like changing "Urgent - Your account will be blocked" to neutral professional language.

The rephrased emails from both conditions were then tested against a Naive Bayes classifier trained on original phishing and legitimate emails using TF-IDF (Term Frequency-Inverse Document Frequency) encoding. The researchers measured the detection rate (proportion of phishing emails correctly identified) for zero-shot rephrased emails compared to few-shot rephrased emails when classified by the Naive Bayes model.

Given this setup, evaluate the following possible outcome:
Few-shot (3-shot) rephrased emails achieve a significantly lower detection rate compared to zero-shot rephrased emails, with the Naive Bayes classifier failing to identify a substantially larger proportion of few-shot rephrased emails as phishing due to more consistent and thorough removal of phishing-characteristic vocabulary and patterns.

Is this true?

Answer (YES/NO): YES